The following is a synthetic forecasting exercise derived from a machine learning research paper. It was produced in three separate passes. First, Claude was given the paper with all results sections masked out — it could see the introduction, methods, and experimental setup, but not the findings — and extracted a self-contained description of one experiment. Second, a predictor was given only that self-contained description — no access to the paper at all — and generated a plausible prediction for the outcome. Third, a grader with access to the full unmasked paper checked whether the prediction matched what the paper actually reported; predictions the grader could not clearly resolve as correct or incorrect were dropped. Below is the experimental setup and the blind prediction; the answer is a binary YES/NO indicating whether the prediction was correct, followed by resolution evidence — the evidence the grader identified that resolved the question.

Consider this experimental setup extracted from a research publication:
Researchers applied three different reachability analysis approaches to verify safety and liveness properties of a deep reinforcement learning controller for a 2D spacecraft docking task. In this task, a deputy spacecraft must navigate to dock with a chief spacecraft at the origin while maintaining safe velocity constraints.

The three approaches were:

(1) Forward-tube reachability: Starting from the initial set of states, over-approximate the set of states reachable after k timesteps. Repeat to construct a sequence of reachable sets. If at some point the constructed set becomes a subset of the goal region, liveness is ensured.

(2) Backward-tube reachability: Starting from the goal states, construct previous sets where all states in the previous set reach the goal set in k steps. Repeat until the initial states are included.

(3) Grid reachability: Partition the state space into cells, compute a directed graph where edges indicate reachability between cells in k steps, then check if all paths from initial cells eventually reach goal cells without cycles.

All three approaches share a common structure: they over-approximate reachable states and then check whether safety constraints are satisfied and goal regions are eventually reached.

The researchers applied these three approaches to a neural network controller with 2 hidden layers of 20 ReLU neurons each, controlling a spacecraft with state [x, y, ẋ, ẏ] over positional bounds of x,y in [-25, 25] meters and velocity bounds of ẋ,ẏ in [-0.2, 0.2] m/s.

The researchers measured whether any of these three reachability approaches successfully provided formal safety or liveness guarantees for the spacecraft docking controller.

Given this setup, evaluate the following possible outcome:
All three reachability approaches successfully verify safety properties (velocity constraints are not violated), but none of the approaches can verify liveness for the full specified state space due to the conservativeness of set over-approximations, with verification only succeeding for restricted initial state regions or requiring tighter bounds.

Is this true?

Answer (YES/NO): NO